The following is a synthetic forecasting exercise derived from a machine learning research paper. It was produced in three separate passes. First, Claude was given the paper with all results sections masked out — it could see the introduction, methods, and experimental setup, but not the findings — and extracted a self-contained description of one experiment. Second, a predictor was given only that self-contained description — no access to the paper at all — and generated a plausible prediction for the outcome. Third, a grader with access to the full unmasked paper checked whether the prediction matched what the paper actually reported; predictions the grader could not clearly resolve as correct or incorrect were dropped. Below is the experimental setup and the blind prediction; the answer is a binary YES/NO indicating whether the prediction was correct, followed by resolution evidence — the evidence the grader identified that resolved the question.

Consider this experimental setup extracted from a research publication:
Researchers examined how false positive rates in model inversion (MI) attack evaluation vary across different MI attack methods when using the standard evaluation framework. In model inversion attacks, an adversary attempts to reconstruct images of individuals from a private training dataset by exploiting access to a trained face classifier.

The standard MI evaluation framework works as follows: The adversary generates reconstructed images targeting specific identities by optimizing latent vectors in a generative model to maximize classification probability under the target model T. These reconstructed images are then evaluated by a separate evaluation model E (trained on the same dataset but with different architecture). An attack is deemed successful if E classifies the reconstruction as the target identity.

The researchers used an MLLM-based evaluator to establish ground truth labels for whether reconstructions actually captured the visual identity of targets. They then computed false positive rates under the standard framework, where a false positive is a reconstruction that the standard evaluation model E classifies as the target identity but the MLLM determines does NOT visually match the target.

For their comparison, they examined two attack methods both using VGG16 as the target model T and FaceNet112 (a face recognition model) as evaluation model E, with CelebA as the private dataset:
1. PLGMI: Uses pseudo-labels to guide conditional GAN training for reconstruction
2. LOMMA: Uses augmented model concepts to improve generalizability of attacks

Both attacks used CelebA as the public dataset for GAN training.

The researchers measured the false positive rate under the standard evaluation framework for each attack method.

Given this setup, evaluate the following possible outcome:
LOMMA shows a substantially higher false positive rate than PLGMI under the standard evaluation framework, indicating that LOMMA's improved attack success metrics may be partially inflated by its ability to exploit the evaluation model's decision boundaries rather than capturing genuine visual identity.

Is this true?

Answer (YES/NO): NO